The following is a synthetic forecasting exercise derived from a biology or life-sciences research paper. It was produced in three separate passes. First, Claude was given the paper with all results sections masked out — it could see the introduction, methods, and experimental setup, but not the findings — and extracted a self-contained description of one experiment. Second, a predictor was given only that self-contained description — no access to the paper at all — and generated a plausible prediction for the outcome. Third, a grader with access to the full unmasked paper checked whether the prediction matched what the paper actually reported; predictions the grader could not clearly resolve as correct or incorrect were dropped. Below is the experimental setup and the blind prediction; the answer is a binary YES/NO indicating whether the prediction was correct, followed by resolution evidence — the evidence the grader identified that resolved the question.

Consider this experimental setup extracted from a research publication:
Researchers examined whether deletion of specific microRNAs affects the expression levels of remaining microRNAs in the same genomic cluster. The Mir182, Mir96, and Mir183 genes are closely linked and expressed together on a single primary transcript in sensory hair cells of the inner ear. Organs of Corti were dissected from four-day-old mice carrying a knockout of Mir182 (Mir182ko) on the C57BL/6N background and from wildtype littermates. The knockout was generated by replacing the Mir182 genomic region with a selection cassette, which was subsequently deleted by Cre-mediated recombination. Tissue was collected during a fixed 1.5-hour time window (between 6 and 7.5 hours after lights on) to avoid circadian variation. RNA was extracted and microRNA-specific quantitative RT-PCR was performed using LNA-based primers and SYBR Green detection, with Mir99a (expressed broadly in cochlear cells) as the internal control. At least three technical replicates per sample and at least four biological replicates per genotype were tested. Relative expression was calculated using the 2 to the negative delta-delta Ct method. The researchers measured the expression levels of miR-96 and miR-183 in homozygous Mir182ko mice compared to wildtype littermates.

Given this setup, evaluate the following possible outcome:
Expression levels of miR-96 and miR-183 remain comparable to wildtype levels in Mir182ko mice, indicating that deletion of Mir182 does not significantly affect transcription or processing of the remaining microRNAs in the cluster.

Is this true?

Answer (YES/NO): NO